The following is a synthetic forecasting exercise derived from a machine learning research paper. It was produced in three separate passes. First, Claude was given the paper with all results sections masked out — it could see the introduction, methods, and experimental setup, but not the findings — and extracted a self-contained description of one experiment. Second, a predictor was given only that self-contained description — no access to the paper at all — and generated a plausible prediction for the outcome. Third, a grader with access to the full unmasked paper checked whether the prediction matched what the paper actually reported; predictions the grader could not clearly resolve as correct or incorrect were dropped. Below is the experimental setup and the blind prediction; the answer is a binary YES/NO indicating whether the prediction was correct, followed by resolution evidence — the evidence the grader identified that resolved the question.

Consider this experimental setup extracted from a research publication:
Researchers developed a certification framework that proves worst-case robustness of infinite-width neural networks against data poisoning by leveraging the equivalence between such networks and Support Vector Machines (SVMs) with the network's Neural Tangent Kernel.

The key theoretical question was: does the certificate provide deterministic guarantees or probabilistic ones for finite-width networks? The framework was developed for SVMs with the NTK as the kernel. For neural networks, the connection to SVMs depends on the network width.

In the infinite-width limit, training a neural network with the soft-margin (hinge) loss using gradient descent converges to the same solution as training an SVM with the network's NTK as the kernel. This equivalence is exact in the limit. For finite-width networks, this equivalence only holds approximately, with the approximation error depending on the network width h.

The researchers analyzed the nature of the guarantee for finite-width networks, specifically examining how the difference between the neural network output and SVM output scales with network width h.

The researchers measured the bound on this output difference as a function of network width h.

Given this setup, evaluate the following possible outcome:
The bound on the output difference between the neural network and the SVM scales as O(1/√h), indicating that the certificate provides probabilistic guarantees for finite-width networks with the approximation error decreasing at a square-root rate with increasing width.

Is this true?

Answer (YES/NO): NO